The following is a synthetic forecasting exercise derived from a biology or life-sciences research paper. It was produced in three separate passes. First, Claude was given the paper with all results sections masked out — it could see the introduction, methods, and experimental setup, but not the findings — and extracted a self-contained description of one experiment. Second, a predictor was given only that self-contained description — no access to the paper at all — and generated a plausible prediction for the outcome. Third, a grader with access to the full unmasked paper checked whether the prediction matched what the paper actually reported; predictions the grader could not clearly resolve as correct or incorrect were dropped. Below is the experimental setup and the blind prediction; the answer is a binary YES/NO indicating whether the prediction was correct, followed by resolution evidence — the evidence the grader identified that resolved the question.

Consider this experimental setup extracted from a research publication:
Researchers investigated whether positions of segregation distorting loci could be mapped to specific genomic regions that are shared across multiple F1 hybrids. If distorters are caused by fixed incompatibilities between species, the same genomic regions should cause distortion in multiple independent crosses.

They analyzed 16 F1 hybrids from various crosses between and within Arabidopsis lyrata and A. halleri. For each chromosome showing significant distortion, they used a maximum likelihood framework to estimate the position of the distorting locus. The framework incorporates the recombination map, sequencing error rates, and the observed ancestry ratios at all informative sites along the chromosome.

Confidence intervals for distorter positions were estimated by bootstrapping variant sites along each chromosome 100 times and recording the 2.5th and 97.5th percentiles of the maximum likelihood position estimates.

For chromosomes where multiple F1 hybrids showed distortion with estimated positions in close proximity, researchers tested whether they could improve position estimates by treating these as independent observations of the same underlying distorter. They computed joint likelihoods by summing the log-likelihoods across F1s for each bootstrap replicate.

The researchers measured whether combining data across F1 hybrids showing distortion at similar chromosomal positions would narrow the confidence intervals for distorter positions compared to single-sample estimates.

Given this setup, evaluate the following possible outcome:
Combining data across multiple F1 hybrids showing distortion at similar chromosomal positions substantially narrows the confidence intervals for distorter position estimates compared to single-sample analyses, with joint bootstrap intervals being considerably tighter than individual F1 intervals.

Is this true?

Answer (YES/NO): YES